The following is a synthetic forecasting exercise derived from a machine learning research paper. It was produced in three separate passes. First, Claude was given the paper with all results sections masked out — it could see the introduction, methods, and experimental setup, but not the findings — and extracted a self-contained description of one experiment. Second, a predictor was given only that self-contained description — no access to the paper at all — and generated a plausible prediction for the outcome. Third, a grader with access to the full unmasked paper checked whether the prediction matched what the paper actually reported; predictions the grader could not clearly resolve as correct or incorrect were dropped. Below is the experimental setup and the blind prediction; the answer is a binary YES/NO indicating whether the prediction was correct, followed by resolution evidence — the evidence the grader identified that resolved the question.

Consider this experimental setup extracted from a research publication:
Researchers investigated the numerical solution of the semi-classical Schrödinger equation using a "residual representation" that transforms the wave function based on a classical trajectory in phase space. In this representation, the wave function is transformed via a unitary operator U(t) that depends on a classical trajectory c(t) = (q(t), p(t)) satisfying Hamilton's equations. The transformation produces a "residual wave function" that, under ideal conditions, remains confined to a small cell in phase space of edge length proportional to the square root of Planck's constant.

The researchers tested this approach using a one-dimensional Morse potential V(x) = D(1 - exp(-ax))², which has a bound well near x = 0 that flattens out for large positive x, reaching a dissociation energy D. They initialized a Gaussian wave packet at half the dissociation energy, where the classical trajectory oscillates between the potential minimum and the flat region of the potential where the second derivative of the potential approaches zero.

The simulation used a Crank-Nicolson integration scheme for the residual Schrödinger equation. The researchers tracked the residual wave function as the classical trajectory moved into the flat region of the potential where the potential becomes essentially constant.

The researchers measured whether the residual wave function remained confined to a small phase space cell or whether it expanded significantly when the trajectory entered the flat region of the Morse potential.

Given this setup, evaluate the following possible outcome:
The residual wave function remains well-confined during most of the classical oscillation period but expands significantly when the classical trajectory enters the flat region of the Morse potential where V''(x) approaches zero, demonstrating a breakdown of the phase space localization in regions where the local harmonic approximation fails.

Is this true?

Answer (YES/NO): YES